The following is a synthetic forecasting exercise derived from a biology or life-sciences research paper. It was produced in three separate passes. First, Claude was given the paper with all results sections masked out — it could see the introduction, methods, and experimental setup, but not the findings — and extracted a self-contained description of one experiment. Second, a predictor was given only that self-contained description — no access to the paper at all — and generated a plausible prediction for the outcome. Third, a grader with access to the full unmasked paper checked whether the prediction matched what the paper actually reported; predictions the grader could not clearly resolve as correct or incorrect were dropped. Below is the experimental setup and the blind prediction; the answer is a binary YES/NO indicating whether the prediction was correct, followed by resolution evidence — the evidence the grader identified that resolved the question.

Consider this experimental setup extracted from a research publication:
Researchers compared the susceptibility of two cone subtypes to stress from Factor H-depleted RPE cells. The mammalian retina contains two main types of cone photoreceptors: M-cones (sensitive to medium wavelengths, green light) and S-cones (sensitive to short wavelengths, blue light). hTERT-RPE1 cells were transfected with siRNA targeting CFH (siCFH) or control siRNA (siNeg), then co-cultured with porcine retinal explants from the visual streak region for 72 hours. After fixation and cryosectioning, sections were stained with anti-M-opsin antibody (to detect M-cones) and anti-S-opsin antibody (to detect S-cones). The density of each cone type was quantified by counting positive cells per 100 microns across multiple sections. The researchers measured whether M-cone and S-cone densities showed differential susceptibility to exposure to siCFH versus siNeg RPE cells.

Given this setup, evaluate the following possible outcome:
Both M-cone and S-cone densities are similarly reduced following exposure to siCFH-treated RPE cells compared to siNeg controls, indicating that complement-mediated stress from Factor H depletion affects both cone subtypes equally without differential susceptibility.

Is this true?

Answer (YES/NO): NO